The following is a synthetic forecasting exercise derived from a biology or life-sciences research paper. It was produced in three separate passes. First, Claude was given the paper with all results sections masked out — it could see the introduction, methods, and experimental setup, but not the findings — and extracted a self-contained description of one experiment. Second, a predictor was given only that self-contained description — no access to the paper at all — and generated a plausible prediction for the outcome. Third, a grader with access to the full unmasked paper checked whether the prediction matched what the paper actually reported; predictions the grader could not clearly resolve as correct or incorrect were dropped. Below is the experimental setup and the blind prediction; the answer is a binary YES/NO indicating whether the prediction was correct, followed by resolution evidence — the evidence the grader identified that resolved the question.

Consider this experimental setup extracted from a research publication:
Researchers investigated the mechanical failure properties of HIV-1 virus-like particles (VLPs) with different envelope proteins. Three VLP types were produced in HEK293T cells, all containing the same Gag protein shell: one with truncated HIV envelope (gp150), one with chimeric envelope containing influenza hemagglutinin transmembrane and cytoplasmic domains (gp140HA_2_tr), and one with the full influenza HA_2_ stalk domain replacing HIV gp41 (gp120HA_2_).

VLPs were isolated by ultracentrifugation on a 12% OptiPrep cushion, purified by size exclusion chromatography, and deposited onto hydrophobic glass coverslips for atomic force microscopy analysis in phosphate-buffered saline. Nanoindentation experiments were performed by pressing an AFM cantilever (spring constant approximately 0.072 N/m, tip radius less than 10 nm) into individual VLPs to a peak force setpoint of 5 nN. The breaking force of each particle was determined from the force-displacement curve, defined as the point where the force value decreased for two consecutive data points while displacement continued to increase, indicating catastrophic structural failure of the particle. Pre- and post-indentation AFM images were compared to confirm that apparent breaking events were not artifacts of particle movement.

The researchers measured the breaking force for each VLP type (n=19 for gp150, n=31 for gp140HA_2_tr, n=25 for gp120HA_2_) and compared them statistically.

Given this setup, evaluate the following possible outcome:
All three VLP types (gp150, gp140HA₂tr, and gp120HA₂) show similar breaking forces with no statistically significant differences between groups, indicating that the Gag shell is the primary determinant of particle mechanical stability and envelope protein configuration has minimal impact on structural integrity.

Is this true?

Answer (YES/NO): NO